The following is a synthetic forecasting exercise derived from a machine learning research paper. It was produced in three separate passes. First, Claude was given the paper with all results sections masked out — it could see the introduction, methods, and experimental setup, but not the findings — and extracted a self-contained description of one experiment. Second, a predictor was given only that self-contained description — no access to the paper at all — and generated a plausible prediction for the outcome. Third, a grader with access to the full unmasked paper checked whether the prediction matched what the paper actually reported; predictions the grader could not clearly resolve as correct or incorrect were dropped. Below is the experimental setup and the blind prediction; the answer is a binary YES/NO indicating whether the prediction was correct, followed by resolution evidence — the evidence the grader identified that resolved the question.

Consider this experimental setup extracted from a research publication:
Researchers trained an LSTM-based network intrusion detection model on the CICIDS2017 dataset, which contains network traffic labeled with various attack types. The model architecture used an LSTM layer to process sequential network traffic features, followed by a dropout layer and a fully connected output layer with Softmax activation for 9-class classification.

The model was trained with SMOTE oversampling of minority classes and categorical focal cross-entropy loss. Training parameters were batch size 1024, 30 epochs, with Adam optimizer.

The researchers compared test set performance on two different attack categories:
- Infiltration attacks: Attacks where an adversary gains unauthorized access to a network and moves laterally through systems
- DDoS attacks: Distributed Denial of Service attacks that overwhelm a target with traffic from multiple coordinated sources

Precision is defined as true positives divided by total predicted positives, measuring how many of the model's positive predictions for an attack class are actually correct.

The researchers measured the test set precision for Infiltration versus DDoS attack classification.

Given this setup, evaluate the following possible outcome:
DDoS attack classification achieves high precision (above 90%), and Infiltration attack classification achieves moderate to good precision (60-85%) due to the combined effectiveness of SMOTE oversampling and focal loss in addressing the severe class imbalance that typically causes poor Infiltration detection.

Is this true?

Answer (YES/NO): NO